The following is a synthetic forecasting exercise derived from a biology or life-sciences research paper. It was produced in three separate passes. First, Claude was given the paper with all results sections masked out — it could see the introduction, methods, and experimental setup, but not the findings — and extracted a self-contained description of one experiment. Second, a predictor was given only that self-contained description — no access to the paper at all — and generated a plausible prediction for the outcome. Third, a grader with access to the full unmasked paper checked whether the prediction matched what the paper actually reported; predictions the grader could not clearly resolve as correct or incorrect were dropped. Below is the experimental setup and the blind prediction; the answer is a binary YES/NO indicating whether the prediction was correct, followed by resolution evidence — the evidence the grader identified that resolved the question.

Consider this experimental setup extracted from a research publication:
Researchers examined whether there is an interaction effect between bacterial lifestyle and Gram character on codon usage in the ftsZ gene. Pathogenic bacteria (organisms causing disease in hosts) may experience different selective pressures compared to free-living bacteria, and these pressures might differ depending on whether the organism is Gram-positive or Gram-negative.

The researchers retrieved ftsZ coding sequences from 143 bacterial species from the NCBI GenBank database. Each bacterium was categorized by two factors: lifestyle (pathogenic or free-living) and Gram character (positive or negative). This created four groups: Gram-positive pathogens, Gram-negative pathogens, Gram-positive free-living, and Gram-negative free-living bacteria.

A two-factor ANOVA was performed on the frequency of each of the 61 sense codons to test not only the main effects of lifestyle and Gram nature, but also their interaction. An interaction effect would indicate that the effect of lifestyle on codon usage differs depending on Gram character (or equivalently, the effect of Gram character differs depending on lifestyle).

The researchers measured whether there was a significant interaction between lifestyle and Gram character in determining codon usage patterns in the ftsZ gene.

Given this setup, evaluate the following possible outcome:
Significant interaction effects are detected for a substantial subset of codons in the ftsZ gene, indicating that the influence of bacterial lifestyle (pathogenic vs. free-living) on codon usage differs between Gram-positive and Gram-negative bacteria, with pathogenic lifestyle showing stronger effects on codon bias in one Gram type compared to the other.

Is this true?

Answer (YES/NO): NO